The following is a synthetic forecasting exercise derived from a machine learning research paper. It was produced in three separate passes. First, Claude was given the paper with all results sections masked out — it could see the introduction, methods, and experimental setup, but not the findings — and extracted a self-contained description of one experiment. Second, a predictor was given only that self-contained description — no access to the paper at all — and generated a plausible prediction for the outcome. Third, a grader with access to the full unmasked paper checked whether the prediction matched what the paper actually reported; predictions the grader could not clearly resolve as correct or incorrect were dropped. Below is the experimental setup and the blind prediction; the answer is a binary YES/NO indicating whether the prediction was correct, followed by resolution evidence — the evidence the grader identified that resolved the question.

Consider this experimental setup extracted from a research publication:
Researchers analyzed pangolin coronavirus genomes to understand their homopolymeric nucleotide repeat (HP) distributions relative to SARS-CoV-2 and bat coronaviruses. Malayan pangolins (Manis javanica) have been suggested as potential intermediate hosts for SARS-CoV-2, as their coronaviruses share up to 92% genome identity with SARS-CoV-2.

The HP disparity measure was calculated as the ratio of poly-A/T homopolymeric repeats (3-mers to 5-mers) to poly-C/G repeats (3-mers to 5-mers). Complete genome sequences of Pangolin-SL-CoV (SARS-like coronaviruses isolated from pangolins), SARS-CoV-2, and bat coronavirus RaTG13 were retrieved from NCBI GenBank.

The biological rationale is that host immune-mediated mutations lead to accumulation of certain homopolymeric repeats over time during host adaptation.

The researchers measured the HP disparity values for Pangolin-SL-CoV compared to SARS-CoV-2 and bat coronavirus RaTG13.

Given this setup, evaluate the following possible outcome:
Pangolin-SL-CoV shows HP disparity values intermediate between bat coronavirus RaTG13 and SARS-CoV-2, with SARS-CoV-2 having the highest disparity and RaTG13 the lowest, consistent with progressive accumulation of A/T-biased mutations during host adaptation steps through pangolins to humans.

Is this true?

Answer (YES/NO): NO